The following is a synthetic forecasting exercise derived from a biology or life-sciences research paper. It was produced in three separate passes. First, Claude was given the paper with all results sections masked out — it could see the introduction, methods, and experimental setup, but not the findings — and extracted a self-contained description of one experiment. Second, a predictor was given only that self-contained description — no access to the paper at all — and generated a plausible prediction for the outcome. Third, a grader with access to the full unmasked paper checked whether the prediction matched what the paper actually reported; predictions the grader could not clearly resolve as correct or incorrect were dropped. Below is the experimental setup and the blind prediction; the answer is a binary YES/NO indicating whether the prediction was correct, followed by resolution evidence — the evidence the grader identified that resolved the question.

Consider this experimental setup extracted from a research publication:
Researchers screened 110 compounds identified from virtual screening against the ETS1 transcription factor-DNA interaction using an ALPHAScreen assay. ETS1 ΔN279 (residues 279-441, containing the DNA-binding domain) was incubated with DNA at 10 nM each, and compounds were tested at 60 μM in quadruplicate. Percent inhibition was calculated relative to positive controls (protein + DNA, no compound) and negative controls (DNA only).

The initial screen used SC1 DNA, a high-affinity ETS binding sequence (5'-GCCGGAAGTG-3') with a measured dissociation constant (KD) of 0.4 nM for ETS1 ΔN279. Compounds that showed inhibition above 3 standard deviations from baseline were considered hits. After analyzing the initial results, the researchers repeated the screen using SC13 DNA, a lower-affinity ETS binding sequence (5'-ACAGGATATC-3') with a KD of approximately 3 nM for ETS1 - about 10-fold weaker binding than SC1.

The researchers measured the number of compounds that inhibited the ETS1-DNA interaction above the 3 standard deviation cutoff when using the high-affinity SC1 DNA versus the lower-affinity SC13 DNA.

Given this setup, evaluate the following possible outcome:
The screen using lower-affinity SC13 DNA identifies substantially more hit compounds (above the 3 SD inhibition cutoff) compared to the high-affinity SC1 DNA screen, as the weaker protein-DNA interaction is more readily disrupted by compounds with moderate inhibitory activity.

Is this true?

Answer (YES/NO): YES